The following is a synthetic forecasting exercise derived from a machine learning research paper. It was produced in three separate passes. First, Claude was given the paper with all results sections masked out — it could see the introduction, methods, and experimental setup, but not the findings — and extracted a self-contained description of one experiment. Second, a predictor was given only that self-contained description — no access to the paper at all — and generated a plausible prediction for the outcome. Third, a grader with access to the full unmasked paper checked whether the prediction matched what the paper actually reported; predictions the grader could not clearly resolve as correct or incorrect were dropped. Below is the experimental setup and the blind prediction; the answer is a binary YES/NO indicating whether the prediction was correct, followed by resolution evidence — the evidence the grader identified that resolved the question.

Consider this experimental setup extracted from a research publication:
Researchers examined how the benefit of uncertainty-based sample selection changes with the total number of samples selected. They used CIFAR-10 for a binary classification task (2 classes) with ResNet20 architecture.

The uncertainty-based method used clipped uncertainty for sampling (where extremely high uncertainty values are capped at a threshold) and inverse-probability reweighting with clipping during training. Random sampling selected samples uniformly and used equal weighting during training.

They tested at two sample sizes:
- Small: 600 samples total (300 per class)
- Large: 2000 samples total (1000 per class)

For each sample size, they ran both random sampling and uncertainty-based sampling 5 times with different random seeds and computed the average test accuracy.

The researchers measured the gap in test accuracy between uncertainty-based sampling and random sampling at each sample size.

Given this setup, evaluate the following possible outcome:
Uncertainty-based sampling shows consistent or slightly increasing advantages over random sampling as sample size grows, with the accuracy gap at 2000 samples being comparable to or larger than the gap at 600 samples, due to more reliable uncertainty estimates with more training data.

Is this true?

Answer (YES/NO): NO